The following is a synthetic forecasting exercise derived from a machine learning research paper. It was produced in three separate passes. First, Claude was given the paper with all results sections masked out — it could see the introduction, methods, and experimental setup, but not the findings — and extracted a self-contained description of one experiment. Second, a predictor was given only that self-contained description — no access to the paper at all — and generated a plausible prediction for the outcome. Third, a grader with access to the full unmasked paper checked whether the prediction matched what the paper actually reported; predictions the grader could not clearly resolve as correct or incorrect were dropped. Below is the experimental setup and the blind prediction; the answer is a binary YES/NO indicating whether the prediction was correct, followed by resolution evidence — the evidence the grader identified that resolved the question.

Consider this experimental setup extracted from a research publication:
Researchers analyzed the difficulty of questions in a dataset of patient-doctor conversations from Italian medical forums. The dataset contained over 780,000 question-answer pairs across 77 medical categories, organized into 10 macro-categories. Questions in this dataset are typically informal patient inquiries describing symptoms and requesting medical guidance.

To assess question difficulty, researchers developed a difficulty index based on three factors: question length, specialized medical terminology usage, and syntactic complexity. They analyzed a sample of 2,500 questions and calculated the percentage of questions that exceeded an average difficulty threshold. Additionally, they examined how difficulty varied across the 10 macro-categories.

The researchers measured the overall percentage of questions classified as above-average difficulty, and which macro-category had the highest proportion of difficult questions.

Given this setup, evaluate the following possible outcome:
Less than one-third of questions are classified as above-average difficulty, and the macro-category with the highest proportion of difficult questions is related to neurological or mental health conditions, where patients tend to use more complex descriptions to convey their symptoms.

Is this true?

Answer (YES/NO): NO